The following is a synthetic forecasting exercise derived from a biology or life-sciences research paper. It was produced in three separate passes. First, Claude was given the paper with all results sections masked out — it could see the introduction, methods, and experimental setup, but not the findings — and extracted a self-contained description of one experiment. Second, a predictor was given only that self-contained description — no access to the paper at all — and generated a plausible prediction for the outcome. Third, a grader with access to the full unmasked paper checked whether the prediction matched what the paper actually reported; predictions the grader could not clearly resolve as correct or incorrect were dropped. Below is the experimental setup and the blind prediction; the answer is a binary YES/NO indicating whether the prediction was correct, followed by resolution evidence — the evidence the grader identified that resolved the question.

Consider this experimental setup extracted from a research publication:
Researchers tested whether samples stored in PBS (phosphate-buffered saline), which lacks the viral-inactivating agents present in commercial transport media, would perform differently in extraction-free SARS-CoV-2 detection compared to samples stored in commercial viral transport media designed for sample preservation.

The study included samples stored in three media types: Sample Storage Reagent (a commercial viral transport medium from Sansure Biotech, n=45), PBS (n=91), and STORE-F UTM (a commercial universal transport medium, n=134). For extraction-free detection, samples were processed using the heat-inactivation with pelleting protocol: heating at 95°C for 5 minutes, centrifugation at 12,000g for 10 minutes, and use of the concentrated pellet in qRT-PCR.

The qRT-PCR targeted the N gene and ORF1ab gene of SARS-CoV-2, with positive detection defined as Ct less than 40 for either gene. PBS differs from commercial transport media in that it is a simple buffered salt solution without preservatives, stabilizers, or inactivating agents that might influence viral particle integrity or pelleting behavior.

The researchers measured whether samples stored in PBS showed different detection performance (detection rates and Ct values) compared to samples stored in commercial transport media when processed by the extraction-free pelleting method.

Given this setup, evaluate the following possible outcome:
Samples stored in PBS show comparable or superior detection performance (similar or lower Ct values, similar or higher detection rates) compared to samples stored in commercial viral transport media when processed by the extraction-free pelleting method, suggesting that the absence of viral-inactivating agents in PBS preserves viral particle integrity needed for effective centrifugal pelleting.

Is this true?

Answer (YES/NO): NO